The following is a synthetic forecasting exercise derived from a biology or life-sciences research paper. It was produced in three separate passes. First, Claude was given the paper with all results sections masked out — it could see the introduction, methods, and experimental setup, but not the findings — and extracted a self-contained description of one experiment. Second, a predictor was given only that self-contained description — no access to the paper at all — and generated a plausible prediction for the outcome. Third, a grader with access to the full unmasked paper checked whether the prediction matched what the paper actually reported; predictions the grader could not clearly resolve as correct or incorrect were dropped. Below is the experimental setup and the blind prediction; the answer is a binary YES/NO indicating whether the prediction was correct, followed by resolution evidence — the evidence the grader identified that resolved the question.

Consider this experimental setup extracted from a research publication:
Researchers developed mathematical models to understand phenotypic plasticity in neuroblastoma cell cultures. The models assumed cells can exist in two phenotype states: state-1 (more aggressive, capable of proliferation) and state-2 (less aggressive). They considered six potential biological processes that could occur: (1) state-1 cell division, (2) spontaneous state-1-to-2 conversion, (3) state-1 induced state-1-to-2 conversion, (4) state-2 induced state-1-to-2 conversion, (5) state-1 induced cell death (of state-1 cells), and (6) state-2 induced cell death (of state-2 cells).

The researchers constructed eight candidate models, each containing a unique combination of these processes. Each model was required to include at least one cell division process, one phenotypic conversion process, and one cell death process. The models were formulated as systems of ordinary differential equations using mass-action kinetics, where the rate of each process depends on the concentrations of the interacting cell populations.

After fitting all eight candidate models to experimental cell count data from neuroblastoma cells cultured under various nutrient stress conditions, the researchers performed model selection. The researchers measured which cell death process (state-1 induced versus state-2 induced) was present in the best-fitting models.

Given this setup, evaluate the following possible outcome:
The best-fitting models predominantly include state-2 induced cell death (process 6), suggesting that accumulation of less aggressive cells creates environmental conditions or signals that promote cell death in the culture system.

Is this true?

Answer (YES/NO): YES